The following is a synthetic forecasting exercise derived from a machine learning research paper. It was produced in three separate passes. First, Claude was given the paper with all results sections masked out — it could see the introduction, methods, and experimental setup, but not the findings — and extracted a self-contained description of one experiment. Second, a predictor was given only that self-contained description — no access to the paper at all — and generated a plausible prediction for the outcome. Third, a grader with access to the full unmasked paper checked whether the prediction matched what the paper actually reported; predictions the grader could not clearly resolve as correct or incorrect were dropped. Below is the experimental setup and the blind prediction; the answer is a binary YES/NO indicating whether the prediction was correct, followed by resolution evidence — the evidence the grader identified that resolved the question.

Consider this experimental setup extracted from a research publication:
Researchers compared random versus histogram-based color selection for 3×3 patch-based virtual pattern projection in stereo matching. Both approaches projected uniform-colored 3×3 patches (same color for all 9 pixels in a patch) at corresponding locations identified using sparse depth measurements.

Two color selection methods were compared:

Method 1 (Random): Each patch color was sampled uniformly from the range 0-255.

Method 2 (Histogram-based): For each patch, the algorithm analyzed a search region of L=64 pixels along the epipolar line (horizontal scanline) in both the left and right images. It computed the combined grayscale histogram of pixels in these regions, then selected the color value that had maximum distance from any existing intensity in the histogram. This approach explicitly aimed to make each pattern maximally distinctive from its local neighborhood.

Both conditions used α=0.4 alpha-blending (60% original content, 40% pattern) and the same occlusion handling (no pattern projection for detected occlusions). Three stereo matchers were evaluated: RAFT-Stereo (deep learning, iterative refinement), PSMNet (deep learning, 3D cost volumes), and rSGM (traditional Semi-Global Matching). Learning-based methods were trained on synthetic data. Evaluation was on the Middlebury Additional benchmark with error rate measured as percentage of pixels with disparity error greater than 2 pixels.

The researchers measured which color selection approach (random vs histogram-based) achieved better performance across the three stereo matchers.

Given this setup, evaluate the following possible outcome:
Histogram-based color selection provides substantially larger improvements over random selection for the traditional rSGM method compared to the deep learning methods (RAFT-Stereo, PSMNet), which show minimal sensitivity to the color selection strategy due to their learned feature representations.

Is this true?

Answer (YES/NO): YES